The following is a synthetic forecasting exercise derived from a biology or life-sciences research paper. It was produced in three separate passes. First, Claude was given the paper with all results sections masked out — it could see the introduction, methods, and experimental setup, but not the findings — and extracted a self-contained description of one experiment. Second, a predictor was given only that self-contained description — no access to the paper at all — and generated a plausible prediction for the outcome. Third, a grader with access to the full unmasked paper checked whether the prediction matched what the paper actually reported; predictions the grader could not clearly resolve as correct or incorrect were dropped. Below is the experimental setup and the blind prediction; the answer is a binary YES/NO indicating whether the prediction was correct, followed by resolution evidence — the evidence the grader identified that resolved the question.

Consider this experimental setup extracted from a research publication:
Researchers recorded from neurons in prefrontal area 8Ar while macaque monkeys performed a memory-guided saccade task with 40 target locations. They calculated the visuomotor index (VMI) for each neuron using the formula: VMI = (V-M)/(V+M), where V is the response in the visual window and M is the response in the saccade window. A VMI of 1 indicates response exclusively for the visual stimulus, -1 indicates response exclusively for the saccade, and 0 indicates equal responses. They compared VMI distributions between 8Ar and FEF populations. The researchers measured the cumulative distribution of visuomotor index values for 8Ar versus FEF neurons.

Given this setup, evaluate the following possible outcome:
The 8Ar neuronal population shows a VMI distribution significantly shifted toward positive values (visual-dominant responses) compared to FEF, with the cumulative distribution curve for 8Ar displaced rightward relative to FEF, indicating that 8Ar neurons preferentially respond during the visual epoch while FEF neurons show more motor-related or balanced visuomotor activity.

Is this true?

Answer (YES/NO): YES